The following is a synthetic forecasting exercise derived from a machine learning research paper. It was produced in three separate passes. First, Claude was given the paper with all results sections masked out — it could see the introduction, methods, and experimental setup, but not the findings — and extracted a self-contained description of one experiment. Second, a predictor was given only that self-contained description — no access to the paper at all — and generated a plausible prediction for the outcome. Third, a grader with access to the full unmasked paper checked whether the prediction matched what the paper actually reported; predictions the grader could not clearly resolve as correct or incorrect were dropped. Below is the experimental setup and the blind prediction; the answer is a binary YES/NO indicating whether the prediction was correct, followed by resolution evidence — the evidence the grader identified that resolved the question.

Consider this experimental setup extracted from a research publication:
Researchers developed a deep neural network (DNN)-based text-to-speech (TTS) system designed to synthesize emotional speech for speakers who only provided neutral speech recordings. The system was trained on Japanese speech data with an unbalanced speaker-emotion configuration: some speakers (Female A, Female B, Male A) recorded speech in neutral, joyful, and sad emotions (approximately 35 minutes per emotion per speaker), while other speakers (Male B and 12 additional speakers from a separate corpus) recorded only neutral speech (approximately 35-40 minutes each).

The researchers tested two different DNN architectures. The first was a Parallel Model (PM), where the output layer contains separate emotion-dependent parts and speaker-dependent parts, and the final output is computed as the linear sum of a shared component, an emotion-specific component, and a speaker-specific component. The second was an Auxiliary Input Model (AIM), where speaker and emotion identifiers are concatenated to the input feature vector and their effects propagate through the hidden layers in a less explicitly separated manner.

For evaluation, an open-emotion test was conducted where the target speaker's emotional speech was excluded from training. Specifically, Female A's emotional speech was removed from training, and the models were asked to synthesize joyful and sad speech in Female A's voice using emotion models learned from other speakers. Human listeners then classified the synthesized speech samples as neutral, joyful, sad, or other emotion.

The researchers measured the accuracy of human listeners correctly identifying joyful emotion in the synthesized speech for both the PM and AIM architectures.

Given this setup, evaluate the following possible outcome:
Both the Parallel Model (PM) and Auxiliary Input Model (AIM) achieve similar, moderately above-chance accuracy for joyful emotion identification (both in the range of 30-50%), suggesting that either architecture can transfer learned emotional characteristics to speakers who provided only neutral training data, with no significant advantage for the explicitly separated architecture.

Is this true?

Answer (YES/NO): NO